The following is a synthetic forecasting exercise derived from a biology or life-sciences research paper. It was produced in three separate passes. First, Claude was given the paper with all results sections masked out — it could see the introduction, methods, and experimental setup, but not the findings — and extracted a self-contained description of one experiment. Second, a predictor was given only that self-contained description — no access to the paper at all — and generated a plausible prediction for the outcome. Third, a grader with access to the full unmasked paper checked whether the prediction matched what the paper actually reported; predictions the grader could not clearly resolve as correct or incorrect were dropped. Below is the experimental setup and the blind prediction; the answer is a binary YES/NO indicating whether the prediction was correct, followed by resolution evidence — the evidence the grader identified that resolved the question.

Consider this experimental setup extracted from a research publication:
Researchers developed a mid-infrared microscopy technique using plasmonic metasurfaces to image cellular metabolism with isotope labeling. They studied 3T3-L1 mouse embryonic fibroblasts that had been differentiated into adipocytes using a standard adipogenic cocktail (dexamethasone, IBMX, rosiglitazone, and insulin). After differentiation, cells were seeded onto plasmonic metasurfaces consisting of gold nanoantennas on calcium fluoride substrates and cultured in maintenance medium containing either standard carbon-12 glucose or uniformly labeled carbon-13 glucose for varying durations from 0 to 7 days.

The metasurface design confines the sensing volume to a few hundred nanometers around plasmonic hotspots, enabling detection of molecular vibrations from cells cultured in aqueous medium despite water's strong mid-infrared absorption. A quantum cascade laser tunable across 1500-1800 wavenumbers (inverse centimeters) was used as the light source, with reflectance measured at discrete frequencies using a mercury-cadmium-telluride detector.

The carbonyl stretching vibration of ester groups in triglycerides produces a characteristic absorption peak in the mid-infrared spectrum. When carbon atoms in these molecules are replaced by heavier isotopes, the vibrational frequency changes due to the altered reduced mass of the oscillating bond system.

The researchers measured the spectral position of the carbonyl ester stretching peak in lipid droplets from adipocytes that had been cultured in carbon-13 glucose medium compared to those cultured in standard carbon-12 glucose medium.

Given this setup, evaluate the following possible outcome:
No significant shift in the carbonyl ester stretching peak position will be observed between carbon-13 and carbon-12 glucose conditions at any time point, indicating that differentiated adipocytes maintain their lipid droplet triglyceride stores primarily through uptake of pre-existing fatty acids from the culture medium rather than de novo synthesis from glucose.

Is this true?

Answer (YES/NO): NO